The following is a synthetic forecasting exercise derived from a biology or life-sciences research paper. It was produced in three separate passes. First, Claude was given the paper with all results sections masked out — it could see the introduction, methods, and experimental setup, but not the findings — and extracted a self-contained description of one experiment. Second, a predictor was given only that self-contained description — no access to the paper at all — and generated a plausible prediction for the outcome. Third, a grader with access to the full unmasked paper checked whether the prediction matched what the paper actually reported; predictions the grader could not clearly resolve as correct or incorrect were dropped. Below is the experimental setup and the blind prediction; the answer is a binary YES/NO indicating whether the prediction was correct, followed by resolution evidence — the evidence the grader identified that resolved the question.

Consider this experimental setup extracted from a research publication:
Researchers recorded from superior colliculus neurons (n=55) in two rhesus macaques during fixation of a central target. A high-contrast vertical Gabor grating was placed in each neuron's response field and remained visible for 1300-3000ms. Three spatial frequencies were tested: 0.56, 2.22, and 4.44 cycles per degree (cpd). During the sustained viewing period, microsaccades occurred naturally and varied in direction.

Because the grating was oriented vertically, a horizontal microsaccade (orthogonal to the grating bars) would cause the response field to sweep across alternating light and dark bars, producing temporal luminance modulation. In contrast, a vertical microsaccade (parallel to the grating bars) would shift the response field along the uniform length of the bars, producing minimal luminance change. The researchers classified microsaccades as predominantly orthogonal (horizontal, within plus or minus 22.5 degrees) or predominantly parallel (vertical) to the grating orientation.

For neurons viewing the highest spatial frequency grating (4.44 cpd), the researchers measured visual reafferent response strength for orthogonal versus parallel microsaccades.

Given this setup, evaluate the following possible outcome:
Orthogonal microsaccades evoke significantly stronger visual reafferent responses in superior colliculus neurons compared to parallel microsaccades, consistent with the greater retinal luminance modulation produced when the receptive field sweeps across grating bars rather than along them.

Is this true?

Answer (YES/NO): YES